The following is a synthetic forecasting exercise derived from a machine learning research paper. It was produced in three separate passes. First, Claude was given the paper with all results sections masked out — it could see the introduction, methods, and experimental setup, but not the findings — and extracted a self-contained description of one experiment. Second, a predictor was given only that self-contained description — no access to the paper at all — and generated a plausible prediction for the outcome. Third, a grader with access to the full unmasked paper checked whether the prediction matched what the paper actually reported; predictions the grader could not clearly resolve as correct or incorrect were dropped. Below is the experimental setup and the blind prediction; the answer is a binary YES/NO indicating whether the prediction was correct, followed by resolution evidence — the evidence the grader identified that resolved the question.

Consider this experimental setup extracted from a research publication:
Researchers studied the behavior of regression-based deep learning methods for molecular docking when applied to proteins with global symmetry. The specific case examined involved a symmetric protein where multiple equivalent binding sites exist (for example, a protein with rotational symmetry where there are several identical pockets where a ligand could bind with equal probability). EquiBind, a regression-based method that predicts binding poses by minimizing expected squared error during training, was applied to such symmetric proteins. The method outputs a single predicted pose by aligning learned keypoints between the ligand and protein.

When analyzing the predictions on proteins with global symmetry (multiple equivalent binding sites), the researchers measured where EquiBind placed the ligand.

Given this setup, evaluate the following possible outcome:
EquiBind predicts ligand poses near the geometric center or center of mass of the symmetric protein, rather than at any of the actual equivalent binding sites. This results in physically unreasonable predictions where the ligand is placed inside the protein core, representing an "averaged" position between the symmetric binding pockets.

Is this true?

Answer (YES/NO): YES